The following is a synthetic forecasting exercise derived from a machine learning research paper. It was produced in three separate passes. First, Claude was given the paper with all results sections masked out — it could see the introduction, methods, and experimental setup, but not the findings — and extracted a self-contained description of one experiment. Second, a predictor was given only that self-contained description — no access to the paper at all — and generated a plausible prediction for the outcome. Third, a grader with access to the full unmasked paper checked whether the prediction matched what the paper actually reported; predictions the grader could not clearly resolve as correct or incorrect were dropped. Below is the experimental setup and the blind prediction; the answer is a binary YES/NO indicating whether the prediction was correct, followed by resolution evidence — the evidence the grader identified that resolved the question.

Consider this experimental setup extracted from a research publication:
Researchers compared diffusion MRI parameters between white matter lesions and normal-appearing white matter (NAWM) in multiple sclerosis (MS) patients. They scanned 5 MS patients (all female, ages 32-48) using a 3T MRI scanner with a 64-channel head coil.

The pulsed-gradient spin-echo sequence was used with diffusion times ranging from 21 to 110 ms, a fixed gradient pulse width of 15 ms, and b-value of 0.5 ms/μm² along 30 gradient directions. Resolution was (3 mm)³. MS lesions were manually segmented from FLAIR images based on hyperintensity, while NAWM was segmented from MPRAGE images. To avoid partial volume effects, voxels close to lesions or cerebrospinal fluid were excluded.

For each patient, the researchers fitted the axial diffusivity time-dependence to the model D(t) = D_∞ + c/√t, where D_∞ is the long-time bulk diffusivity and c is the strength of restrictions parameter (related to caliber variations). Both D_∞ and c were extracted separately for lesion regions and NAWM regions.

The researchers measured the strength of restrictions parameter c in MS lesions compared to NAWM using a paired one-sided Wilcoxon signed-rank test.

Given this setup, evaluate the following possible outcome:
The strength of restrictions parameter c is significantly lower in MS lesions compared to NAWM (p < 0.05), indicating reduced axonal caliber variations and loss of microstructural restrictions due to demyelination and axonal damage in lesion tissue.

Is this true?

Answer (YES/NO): NO